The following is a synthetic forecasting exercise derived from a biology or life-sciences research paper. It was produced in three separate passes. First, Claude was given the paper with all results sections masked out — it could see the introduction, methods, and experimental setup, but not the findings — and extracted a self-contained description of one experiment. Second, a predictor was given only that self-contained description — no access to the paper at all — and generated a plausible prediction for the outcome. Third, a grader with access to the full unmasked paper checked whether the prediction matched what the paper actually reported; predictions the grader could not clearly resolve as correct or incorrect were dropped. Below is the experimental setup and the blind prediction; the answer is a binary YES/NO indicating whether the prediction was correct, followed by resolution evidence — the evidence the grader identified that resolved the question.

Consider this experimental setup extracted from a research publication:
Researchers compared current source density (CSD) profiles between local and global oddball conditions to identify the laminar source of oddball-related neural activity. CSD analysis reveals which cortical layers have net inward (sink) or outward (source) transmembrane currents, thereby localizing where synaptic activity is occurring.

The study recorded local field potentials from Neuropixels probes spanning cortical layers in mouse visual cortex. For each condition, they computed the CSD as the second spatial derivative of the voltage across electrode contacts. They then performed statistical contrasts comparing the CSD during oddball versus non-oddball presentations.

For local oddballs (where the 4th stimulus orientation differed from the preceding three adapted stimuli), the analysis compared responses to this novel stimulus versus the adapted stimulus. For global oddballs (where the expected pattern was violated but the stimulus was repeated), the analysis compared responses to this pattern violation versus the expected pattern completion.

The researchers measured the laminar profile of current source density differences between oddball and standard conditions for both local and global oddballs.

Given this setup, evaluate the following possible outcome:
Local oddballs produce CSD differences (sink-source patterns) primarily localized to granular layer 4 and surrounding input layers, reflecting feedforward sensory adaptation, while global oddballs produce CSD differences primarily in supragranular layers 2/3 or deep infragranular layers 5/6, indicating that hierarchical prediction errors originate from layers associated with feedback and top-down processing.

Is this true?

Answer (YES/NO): NO